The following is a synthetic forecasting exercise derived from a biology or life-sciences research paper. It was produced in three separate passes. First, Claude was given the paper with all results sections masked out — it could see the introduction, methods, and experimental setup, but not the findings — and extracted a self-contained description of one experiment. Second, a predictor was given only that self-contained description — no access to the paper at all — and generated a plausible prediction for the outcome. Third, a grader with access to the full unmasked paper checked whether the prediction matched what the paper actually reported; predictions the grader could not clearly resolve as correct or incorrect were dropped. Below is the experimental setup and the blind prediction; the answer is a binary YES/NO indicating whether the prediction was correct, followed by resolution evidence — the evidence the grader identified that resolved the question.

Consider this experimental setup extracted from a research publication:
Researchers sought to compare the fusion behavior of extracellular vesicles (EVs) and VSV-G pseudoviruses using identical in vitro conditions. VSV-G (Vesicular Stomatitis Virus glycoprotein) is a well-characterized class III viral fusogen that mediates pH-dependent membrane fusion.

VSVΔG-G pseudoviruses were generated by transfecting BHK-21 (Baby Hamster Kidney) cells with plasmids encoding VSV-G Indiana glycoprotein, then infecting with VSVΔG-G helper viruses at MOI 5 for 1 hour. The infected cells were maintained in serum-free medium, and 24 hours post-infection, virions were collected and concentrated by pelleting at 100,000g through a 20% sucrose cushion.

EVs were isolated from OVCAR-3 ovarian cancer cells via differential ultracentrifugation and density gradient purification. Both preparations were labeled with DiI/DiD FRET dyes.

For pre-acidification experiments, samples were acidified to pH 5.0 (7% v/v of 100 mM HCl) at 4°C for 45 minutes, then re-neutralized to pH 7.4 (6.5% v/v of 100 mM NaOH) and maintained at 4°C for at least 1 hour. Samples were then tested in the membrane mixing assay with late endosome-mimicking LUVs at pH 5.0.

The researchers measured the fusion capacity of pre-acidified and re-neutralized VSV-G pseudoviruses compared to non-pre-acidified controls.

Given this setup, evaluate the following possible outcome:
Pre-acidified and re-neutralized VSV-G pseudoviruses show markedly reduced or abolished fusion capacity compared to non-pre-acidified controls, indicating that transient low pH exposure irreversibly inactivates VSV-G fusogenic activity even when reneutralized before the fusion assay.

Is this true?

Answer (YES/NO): NO